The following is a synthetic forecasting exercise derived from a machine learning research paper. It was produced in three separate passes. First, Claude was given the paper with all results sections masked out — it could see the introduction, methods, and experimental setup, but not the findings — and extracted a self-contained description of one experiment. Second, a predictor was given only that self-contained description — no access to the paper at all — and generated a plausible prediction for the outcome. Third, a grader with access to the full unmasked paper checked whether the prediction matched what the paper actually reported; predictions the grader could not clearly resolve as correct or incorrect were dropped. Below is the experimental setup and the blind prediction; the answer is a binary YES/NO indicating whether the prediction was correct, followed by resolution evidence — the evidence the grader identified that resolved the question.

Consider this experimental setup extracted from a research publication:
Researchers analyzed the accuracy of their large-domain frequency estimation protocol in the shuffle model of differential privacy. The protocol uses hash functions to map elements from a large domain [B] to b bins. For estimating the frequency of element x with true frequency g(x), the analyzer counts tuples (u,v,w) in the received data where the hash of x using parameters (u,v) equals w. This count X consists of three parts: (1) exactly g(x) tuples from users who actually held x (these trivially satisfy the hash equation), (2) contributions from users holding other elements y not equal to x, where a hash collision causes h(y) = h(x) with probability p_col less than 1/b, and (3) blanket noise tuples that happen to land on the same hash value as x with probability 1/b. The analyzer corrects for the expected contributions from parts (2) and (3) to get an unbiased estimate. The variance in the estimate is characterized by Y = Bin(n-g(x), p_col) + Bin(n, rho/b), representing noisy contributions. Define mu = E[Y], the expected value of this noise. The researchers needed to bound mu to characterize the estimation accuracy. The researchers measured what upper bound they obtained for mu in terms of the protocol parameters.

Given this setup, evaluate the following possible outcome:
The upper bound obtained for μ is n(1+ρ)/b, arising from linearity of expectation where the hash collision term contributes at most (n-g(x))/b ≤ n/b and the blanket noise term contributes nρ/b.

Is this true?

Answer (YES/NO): YES